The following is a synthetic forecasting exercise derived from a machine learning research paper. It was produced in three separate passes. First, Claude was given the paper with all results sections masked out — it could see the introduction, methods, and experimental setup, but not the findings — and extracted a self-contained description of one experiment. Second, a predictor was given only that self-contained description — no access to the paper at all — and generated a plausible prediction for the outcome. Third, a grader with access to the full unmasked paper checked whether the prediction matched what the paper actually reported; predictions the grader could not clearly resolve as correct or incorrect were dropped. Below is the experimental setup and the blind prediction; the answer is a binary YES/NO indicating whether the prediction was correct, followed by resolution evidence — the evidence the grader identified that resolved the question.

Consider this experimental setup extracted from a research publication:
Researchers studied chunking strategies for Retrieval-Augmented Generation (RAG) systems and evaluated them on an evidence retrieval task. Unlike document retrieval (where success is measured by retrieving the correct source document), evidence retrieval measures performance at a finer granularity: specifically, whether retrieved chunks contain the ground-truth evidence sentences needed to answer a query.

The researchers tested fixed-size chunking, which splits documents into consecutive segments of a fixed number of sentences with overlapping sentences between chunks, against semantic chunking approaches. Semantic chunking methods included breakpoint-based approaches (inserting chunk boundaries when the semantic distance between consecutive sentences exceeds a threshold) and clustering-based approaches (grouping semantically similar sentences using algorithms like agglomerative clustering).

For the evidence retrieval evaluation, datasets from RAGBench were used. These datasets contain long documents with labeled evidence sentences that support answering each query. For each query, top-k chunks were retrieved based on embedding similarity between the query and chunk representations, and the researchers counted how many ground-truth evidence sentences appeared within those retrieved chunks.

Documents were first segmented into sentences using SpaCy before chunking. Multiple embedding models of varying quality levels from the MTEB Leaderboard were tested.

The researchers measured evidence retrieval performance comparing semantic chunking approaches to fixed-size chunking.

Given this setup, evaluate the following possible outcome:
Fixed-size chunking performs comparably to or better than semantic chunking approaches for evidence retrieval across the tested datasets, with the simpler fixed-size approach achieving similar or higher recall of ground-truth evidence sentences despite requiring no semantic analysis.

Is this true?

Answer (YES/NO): YES